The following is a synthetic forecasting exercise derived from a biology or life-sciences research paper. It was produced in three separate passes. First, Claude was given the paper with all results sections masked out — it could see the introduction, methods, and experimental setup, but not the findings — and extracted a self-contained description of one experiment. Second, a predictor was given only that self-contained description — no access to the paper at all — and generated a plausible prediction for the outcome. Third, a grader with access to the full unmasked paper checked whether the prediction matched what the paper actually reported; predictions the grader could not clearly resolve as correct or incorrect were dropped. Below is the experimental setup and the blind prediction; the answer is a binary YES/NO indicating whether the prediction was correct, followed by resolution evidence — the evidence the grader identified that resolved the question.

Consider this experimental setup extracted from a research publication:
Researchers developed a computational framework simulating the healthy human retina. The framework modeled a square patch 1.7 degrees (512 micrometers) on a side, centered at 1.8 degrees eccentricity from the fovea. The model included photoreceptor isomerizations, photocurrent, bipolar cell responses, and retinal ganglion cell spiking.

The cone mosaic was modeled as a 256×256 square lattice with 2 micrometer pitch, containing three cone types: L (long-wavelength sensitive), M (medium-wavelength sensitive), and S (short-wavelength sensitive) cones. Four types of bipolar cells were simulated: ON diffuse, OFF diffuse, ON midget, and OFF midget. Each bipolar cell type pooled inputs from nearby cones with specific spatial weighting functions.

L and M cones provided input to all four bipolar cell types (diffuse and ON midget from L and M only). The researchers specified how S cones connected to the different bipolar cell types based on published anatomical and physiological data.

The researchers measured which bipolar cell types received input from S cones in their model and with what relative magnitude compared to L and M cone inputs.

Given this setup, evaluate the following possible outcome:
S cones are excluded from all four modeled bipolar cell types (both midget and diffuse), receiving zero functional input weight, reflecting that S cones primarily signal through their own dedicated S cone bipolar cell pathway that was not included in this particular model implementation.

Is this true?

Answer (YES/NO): NO